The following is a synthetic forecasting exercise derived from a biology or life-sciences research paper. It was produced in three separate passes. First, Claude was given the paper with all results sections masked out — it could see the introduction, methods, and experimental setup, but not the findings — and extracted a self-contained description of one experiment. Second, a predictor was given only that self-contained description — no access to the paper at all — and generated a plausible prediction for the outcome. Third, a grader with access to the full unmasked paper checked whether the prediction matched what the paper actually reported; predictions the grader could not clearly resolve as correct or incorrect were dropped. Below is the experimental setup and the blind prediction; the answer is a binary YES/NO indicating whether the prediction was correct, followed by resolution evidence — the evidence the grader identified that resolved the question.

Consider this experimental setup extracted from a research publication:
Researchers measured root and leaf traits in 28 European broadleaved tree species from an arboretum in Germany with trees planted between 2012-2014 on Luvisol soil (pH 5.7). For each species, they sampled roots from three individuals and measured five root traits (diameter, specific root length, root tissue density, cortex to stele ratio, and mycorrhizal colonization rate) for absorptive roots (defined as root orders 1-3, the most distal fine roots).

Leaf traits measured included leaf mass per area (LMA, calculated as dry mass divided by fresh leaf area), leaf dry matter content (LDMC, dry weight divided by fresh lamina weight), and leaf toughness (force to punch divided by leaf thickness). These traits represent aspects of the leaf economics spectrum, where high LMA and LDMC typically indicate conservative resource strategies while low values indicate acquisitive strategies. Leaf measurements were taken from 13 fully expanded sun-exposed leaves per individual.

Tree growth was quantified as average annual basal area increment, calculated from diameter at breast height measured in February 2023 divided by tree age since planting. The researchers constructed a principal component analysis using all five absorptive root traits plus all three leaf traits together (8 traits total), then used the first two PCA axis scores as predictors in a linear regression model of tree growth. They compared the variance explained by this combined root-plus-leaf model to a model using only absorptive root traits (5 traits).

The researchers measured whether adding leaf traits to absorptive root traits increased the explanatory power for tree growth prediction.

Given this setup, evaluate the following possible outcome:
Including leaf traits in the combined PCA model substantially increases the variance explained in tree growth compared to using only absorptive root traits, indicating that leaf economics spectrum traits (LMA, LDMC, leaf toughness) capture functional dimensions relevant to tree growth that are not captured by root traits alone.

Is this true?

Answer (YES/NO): NO